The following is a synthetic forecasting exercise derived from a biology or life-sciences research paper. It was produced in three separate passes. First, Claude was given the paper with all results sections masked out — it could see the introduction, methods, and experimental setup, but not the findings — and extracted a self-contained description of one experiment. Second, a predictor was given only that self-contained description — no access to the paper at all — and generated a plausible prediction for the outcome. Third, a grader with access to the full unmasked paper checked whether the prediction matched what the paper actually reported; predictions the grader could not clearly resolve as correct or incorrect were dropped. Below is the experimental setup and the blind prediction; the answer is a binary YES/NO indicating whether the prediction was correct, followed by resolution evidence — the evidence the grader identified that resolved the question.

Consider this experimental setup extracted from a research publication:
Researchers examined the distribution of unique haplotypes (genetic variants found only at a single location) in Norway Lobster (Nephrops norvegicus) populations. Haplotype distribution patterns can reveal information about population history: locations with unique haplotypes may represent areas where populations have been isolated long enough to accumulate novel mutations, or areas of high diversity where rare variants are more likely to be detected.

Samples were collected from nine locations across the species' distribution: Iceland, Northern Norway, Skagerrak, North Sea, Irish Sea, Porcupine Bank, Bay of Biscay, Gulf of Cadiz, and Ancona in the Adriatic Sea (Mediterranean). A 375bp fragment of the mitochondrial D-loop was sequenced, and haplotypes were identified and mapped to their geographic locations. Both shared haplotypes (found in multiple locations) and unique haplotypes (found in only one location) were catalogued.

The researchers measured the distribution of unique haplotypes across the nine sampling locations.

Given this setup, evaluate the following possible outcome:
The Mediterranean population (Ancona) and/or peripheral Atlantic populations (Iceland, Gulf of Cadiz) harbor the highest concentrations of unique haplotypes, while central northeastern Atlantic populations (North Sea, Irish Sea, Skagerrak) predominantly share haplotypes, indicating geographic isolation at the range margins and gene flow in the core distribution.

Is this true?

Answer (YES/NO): NO